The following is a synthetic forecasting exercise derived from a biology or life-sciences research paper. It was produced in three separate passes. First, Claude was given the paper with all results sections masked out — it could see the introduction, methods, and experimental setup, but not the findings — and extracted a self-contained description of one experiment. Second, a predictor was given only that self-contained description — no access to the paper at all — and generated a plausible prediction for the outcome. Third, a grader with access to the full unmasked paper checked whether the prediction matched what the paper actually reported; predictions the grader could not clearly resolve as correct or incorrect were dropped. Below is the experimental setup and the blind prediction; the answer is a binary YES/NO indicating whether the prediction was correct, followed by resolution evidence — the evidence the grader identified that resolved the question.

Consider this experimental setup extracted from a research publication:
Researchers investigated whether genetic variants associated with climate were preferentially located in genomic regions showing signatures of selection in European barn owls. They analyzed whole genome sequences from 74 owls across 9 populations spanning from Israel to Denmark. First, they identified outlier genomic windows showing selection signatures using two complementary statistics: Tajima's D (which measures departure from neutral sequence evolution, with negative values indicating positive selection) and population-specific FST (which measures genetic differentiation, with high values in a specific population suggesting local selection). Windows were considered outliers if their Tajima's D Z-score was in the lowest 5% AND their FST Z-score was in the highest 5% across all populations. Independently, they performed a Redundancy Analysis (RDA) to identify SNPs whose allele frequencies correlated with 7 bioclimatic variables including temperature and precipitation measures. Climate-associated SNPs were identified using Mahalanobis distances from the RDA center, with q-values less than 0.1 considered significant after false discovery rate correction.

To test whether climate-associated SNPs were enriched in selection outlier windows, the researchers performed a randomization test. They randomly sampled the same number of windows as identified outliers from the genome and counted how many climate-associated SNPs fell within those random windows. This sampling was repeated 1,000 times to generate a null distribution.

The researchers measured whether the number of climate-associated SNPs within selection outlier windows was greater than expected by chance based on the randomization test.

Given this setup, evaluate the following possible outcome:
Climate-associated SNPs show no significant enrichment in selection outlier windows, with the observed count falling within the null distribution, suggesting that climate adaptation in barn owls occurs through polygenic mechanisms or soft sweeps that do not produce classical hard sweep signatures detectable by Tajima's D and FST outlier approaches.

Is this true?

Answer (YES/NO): NO